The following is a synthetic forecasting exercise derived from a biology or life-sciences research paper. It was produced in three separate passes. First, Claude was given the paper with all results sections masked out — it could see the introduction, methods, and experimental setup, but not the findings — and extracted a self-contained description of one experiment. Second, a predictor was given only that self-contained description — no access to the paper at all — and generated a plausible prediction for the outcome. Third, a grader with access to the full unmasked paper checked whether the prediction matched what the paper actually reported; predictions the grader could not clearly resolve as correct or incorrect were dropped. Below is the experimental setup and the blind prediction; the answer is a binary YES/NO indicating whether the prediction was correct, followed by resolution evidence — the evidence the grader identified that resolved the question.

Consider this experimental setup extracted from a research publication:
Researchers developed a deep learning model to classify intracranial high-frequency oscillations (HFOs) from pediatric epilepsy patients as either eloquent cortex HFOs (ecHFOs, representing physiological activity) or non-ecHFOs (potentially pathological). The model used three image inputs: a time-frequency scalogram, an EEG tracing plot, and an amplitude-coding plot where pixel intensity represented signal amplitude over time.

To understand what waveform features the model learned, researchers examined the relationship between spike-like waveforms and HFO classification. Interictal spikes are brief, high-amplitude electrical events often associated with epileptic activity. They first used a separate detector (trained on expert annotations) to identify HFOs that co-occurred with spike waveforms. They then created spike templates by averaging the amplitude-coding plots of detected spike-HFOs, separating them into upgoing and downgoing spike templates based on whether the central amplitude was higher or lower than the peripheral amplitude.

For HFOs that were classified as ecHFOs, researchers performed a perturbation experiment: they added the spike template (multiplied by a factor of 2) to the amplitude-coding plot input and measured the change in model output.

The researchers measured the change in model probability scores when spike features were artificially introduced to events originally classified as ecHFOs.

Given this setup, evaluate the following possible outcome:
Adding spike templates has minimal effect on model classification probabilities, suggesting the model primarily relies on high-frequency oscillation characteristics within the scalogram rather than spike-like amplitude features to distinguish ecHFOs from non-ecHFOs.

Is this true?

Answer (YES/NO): NO